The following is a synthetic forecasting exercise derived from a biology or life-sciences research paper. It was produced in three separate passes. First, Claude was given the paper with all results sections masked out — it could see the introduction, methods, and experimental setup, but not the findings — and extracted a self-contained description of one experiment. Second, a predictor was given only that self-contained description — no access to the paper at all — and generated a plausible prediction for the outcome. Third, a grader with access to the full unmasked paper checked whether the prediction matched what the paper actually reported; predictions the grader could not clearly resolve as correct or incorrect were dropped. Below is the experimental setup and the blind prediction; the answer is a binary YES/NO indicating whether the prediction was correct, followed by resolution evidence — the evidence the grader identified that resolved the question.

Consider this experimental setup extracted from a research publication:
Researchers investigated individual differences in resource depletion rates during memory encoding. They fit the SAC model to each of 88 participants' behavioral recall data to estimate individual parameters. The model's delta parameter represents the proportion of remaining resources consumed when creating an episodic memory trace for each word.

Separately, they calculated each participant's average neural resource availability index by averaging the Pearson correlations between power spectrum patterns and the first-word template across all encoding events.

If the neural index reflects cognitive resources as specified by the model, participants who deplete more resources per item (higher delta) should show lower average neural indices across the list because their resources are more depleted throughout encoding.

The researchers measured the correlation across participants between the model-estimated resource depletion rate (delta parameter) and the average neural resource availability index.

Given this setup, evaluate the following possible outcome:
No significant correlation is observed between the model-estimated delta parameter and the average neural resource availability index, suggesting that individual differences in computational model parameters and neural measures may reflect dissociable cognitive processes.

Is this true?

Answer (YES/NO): NO